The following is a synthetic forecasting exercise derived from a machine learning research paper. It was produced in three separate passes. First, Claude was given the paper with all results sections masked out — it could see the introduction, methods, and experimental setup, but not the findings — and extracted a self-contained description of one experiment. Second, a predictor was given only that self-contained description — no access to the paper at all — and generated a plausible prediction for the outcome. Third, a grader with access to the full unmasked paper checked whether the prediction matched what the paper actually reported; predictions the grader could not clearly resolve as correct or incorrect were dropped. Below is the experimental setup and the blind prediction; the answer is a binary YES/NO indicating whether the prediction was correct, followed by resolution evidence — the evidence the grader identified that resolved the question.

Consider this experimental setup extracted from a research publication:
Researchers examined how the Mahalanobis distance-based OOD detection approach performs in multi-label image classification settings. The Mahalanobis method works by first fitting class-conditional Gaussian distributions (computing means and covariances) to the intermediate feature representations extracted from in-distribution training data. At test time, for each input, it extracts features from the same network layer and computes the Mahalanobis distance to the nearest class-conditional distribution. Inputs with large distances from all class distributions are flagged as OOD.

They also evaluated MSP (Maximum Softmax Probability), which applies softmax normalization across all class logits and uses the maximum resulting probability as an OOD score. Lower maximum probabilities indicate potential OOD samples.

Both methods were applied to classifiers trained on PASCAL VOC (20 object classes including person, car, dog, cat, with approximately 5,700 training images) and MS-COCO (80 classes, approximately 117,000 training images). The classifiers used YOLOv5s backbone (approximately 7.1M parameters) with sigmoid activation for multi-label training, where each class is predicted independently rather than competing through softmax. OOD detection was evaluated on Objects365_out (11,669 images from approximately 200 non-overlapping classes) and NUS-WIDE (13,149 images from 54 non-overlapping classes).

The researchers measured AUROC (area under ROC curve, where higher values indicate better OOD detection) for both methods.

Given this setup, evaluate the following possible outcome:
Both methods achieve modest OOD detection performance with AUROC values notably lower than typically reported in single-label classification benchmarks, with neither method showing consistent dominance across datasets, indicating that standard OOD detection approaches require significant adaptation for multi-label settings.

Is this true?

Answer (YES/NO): NO